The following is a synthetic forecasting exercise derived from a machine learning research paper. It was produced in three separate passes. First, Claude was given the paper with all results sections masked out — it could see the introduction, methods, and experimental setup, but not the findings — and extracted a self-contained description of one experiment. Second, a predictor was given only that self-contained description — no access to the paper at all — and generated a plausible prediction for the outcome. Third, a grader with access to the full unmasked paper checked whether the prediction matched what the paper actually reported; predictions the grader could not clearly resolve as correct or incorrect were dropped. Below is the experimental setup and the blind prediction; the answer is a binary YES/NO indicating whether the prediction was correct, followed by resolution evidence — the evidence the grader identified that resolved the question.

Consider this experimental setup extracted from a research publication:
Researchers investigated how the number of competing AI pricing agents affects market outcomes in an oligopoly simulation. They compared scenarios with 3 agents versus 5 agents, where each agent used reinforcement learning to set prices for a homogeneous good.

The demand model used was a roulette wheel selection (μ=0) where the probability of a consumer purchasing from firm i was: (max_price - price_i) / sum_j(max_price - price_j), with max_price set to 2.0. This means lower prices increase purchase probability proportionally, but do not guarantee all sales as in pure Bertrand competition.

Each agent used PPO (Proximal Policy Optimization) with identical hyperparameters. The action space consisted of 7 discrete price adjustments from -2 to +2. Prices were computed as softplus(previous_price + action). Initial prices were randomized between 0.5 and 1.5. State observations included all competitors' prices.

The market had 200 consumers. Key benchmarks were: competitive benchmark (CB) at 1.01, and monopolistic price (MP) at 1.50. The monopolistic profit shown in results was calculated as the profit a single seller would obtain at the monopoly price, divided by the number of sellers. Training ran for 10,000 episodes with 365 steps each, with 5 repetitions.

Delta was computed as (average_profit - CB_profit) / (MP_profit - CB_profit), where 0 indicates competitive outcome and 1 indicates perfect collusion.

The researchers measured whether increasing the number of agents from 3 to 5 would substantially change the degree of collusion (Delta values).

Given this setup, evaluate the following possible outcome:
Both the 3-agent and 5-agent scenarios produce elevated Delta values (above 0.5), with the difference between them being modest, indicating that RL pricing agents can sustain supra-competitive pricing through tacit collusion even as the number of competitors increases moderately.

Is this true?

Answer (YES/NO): YES